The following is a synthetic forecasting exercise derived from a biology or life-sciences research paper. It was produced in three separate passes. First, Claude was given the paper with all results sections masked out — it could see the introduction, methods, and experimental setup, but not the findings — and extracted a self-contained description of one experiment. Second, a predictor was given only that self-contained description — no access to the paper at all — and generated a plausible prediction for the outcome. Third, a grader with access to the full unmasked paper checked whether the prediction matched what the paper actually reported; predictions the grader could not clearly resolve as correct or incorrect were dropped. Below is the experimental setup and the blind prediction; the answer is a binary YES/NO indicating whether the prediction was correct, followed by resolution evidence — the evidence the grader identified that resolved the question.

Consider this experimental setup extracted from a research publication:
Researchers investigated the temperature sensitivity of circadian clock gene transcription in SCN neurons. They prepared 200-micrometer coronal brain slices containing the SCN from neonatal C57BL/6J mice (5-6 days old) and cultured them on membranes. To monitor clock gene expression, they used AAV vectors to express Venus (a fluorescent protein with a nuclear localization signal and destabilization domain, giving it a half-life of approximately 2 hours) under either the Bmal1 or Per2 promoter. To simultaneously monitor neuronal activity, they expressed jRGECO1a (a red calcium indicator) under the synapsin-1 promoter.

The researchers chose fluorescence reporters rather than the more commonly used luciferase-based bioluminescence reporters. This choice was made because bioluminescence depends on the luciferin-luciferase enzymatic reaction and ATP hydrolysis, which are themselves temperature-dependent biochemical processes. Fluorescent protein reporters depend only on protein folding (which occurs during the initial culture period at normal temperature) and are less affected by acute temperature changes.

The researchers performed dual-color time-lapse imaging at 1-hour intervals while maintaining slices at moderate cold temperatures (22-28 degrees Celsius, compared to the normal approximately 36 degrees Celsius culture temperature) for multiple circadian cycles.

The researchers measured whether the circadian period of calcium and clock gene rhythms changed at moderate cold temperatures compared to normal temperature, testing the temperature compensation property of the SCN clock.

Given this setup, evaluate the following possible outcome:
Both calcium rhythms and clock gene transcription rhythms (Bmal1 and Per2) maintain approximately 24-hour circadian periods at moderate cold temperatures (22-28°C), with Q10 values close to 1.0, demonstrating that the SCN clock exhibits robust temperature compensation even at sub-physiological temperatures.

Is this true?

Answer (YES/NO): NO